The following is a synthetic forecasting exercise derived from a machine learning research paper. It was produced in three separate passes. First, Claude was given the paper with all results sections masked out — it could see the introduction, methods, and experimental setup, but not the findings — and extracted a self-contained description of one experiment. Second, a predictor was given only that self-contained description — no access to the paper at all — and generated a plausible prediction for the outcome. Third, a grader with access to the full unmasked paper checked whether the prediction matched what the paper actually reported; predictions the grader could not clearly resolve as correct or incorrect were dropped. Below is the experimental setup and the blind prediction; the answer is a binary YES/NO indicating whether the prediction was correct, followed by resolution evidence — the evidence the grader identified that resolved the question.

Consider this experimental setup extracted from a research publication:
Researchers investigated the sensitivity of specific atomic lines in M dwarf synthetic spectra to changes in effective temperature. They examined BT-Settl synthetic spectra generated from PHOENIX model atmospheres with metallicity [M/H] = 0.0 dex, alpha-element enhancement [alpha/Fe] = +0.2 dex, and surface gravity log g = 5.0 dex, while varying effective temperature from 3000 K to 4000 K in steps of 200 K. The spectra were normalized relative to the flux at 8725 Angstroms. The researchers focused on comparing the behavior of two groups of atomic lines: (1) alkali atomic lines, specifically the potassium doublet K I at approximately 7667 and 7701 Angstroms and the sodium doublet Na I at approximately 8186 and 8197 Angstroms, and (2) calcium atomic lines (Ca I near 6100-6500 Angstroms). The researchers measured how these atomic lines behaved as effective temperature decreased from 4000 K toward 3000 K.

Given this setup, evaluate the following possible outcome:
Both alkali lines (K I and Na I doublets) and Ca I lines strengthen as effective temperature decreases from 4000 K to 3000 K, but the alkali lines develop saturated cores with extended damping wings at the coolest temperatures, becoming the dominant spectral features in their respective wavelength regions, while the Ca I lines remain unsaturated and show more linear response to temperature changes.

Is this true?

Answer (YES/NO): NO